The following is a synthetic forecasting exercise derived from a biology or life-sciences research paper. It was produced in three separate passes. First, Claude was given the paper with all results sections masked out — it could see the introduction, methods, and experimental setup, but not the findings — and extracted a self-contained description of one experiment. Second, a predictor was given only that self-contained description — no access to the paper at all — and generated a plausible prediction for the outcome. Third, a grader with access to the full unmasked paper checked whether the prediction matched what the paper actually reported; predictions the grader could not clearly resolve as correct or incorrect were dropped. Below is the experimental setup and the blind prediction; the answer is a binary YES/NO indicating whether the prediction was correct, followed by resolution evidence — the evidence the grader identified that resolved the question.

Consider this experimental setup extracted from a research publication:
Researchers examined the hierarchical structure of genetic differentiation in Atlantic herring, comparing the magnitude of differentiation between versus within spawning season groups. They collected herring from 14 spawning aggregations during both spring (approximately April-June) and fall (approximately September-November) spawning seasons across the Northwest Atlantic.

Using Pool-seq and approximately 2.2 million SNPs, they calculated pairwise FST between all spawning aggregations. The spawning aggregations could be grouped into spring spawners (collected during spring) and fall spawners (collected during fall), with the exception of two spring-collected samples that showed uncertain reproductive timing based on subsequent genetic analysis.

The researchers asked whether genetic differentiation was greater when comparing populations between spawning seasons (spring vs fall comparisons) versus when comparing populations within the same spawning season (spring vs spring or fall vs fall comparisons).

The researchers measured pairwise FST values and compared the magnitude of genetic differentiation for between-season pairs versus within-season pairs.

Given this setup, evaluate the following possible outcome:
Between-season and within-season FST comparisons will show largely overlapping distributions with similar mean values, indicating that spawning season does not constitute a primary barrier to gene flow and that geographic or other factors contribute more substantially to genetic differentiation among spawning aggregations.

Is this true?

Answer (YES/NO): NO